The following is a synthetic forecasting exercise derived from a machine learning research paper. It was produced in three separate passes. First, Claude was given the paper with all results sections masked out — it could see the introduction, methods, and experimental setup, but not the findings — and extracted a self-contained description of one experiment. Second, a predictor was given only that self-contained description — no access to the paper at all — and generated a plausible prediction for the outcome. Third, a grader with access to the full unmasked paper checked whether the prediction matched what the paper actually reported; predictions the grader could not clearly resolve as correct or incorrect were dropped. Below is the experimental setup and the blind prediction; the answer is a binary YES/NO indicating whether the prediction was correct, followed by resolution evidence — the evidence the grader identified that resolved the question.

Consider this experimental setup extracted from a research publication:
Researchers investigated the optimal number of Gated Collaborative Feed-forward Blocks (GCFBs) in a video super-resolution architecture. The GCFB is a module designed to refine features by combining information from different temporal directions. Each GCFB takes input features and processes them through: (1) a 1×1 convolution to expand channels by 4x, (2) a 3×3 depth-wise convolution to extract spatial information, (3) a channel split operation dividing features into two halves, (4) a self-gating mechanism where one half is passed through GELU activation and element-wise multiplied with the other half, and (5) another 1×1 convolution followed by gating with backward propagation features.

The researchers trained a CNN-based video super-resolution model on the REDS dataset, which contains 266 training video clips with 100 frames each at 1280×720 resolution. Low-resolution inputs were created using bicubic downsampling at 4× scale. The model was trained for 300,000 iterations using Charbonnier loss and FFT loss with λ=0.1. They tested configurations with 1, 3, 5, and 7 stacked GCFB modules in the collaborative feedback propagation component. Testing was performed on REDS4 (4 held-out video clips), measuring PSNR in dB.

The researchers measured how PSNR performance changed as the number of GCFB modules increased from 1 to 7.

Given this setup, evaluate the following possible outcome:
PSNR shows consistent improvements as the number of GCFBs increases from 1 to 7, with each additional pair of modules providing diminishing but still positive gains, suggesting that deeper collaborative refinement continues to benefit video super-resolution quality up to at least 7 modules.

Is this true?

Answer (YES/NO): NO